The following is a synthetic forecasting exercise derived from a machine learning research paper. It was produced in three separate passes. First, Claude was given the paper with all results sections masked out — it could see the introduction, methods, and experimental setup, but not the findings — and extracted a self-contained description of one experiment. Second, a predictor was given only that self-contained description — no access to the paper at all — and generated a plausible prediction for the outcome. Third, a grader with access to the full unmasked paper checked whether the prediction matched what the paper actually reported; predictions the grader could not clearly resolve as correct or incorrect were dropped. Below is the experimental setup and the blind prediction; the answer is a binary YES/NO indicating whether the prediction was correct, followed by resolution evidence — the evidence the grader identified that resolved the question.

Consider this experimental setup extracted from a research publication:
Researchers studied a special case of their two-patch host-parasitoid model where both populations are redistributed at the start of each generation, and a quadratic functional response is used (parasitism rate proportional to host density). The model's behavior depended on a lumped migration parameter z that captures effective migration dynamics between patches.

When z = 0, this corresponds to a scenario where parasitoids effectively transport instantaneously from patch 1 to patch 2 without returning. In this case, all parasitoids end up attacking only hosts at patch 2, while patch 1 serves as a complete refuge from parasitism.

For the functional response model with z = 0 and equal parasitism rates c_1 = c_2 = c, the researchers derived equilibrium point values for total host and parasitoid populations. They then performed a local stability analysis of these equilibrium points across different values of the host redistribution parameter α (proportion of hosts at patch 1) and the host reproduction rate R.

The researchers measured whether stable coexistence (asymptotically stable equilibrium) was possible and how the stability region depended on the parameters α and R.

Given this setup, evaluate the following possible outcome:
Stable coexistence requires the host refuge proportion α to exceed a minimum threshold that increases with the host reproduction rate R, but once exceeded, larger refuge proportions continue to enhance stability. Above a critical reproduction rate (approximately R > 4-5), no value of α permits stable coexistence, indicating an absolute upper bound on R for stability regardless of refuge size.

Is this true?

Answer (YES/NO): NO